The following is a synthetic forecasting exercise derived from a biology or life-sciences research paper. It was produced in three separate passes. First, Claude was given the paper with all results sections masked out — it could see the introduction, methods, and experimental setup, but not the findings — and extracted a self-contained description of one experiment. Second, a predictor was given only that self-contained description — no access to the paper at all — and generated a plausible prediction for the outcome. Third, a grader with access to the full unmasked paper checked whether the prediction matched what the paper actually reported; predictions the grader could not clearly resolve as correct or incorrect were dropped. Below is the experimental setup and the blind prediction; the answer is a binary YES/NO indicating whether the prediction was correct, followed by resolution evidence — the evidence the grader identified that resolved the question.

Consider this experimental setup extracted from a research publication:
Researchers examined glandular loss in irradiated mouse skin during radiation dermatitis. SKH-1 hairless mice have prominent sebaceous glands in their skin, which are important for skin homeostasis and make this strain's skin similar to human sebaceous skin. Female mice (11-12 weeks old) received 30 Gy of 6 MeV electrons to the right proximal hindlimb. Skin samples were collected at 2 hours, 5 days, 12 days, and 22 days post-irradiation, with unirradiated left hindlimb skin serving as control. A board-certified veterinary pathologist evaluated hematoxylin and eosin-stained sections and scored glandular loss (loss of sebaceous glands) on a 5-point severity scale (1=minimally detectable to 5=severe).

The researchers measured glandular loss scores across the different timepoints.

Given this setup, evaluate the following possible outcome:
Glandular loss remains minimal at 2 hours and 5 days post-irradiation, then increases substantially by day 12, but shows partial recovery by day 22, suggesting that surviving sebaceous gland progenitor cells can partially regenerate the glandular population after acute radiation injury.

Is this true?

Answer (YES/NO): NO